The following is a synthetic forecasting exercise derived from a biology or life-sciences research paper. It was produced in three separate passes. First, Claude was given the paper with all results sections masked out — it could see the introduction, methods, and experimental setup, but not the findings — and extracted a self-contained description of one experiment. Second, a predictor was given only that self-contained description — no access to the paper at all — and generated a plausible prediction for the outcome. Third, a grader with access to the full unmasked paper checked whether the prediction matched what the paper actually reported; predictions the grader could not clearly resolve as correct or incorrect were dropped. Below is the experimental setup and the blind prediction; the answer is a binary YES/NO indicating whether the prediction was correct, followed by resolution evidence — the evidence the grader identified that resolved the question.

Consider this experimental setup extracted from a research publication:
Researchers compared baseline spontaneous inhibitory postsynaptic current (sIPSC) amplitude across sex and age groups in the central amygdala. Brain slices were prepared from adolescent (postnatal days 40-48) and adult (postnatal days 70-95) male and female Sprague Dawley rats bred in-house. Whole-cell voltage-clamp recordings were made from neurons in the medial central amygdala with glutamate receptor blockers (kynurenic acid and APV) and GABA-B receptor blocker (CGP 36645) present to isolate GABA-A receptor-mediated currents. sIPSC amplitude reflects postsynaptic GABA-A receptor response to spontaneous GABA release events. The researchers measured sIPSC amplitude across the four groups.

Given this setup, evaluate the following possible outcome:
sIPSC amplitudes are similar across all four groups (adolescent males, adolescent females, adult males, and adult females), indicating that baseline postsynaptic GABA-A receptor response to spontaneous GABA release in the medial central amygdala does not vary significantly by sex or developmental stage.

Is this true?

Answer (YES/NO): NO